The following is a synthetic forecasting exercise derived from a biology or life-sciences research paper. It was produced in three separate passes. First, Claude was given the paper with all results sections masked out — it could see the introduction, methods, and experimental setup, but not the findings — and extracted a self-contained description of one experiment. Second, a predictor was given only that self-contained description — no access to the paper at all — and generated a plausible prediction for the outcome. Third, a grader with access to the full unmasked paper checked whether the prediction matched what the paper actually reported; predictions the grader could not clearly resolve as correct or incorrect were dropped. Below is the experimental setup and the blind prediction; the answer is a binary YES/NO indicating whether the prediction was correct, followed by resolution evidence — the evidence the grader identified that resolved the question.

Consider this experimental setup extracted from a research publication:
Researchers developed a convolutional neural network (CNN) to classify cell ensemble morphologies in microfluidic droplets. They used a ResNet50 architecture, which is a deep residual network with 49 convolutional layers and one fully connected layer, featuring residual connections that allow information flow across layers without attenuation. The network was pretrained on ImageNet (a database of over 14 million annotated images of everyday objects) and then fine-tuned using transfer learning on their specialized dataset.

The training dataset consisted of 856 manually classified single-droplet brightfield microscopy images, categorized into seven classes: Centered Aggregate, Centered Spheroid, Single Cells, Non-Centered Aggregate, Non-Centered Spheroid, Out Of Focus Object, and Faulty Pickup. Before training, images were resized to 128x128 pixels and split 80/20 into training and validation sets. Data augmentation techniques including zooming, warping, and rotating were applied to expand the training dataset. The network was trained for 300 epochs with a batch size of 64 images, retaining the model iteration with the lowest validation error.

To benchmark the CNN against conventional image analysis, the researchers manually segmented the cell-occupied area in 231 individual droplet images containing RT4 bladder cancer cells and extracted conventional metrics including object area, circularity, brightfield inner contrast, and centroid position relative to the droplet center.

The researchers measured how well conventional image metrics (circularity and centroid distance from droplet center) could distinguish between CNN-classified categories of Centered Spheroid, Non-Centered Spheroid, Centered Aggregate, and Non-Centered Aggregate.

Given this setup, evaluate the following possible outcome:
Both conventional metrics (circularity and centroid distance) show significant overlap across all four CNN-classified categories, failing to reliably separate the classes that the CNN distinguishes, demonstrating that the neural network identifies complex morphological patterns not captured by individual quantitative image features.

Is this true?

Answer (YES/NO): YES